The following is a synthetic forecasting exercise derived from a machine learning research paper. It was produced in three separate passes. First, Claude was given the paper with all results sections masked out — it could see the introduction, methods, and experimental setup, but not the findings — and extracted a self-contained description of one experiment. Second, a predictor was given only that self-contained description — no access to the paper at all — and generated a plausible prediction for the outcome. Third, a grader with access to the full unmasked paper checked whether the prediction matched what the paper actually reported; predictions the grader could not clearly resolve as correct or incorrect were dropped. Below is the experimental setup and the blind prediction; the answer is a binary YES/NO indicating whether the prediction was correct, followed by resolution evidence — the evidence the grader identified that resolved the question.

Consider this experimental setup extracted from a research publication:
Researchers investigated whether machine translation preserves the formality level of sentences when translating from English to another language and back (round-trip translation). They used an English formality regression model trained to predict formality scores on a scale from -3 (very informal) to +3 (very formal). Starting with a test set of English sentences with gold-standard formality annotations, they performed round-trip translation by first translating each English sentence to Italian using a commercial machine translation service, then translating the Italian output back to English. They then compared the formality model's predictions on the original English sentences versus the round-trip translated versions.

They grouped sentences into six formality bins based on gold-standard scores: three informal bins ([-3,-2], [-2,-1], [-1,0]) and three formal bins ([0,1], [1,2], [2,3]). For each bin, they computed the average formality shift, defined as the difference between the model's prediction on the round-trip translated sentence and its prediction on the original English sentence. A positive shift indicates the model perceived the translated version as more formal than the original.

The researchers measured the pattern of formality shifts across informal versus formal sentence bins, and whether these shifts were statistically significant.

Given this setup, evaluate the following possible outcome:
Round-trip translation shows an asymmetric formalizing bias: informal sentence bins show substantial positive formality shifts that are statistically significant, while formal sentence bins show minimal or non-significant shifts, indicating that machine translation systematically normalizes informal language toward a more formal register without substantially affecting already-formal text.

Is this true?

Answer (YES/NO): YES